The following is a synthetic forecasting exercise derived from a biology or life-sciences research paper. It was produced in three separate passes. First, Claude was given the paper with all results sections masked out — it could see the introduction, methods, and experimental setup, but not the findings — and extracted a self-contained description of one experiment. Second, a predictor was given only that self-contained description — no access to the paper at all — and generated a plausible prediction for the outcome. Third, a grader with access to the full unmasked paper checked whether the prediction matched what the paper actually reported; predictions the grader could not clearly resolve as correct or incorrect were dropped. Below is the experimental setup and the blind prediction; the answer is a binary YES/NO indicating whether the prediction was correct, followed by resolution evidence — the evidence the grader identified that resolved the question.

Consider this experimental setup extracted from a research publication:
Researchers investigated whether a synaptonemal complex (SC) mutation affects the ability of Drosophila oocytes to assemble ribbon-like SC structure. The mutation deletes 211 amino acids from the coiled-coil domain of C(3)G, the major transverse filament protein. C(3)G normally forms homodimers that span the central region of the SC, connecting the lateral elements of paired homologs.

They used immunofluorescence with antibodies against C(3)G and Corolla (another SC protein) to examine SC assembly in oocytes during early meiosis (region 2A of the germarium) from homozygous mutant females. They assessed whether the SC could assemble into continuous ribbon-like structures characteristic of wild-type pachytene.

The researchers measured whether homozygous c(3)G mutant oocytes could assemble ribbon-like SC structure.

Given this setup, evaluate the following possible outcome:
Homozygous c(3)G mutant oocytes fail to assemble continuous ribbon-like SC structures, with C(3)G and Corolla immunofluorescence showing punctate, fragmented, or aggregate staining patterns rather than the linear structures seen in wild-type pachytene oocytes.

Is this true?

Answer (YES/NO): NO